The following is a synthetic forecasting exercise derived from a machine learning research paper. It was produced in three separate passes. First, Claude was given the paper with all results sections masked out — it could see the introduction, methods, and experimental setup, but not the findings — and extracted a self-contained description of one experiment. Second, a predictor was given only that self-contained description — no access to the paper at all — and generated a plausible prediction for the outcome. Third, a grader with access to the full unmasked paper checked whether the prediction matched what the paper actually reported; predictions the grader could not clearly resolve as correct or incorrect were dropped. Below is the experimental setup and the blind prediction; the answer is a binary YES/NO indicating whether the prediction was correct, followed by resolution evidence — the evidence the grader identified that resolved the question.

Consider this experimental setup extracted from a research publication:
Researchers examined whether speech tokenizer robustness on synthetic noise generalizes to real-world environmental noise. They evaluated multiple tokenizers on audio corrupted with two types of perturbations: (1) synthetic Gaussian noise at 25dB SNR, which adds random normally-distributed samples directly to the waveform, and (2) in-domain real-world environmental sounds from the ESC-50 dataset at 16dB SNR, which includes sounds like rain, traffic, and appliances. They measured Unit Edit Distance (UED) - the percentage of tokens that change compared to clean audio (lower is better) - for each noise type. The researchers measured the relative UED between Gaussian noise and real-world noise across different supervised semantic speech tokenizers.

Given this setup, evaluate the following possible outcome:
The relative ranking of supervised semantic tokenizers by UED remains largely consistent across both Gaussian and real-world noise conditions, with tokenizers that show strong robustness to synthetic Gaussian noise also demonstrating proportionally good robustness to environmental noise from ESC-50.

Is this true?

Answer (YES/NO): YES